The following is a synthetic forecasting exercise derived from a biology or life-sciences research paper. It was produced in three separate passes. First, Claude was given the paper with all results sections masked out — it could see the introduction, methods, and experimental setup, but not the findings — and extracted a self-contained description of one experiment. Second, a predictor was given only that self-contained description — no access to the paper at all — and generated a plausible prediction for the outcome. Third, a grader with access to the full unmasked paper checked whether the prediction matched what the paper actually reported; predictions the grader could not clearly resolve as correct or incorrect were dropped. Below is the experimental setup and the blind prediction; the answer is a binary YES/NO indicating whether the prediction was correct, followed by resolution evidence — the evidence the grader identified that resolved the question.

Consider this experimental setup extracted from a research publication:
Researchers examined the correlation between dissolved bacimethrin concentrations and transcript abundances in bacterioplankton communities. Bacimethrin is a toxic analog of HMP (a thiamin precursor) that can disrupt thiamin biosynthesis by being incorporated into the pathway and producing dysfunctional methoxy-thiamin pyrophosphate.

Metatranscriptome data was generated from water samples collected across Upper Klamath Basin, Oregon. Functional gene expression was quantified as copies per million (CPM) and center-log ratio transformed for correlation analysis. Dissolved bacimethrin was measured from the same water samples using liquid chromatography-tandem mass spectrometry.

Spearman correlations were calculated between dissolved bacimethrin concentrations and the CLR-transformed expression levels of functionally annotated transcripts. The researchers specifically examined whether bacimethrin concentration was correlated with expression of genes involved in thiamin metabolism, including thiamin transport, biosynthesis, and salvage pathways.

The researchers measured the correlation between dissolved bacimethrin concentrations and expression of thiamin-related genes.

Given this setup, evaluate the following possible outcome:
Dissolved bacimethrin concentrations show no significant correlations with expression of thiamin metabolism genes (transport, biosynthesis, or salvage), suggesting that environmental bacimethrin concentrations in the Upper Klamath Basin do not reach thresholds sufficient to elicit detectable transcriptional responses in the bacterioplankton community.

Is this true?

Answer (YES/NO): NO